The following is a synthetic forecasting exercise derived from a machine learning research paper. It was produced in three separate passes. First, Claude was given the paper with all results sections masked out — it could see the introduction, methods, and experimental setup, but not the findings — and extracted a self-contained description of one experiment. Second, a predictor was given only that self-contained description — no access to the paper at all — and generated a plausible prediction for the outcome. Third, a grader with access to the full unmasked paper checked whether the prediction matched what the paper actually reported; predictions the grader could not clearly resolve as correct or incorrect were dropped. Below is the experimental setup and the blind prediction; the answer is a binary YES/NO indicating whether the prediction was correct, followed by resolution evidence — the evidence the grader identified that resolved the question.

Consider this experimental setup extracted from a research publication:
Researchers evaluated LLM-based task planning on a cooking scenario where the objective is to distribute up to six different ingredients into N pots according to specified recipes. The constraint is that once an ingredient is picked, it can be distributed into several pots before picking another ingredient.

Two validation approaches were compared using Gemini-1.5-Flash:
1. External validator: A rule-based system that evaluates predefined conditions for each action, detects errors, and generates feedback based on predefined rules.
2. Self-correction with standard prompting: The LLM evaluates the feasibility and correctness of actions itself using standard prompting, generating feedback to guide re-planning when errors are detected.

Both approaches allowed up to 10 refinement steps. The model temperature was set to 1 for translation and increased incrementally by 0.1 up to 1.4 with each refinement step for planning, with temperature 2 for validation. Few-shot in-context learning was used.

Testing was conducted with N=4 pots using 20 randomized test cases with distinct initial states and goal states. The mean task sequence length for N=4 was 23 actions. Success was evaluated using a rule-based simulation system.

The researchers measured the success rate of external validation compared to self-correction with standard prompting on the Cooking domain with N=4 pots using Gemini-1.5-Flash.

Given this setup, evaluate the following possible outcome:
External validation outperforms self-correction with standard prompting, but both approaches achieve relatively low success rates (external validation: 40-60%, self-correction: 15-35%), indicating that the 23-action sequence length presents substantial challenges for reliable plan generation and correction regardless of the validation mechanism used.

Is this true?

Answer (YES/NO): NO